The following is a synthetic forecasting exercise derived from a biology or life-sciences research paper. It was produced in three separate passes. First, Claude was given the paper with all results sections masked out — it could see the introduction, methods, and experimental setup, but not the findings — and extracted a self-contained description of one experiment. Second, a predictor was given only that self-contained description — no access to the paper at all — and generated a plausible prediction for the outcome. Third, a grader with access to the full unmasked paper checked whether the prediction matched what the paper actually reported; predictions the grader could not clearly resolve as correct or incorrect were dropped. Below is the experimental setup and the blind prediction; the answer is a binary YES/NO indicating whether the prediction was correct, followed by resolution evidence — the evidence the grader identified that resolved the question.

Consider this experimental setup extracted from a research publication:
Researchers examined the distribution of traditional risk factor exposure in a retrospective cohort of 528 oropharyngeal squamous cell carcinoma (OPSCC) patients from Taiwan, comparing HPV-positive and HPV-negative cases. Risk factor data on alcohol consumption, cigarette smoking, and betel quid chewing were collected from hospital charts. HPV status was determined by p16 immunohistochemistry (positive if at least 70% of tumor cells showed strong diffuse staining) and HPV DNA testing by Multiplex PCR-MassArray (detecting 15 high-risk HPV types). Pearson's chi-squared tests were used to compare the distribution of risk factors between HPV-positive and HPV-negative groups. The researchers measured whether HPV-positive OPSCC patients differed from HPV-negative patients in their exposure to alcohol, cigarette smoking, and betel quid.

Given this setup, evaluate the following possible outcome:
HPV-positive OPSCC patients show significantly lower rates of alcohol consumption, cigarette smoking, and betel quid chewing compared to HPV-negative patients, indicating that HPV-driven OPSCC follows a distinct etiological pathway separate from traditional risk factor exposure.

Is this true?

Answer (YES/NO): YES